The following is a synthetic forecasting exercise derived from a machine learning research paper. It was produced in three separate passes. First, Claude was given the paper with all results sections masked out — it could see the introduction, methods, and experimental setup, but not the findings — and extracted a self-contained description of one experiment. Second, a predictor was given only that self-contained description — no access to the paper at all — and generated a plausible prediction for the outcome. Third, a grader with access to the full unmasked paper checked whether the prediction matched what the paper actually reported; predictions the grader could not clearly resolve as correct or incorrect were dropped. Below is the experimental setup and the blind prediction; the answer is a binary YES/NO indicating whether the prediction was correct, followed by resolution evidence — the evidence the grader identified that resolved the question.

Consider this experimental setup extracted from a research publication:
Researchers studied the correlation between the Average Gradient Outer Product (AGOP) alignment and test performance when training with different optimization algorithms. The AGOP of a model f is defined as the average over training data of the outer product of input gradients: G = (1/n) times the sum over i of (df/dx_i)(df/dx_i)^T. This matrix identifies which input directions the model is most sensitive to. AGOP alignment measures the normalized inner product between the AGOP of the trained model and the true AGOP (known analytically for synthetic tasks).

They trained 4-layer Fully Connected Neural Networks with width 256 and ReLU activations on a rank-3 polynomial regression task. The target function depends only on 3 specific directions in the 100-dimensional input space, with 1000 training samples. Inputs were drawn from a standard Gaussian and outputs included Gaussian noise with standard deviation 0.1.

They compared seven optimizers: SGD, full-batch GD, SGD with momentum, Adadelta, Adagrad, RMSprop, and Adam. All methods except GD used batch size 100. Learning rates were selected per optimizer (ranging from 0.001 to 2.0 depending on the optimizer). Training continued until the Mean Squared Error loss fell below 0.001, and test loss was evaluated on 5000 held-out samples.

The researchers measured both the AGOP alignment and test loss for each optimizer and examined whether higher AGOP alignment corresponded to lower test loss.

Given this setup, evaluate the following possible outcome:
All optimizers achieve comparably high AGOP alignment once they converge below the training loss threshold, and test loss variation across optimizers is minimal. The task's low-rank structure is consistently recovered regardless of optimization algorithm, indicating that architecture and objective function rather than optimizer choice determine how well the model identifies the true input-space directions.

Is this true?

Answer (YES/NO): NO